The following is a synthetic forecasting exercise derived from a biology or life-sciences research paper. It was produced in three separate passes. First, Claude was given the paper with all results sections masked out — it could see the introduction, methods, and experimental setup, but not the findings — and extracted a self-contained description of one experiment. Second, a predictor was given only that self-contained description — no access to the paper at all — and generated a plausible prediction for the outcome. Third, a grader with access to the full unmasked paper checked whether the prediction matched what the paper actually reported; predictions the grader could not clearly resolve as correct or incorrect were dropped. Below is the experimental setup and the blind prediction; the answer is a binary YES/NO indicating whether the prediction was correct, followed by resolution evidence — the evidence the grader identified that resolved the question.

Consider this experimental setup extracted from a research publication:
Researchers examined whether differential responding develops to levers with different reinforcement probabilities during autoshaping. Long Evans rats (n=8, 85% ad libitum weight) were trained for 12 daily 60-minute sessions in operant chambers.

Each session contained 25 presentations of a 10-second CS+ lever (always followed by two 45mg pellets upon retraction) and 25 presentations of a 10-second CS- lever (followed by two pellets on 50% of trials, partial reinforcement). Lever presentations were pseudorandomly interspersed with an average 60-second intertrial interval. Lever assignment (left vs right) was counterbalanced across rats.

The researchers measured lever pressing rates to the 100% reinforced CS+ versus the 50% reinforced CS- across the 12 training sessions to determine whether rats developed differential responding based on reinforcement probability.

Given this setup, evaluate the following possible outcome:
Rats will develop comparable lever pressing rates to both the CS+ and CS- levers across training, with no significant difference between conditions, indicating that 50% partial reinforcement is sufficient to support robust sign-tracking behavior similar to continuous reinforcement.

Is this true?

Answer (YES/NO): YES